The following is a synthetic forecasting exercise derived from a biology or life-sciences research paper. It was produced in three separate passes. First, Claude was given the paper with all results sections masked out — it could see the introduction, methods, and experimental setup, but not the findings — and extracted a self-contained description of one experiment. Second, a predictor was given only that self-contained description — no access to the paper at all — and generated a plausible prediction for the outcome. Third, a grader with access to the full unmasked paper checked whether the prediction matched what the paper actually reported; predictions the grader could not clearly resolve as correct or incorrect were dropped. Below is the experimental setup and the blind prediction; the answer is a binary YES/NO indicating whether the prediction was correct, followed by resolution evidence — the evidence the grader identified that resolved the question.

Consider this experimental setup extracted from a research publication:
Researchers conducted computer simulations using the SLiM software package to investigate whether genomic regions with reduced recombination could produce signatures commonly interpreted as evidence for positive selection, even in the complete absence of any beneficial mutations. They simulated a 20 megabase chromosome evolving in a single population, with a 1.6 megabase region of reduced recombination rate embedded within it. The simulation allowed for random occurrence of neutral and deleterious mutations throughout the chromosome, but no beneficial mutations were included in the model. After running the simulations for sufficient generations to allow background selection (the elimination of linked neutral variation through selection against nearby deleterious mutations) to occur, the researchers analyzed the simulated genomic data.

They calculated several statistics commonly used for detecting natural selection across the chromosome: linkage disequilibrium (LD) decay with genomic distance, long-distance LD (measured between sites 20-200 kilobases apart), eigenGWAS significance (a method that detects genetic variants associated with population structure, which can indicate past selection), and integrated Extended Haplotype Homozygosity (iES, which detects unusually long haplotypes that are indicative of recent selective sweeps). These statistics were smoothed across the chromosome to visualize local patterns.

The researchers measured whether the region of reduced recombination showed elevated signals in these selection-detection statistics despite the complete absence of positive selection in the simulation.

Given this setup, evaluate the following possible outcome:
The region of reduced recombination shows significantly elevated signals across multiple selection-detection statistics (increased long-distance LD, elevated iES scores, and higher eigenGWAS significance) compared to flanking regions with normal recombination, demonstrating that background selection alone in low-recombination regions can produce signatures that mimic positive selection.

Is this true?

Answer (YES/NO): YES